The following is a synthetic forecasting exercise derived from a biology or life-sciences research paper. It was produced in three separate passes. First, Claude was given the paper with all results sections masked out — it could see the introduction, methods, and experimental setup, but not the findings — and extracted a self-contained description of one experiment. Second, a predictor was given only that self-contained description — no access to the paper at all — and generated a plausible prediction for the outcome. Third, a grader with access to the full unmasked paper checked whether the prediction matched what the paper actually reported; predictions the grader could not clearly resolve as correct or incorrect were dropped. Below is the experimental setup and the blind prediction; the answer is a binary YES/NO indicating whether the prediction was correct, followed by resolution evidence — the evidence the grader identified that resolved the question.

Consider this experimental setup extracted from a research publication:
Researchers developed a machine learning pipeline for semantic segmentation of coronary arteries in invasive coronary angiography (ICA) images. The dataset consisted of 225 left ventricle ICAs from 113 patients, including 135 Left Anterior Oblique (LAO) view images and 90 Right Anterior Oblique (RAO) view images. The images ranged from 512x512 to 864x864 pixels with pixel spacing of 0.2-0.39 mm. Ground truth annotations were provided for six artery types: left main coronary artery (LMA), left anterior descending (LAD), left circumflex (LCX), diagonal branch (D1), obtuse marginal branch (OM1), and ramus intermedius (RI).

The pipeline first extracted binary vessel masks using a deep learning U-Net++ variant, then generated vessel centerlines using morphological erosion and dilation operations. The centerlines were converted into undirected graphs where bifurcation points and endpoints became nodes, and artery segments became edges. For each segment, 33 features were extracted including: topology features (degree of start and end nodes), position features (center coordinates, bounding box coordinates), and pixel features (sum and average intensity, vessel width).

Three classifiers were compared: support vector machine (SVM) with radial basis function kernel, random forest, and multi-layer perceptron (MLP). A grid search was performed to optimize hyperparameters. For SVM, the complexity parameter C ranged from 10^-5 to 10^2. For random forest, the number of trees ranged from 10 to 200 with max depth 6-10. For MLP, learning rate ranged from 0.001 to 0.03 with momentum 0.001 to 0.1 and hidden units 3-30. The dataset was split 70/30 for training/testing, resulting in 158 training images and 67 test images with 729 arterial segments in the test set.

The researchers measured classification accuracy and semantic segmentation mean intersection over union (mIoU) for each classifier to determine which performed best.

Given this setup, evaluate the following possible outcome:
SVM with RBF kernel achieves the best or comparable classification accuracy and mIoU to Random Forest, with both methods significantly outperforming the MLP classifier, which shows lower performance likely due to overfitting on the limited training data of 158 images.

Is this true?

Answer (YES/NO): NO